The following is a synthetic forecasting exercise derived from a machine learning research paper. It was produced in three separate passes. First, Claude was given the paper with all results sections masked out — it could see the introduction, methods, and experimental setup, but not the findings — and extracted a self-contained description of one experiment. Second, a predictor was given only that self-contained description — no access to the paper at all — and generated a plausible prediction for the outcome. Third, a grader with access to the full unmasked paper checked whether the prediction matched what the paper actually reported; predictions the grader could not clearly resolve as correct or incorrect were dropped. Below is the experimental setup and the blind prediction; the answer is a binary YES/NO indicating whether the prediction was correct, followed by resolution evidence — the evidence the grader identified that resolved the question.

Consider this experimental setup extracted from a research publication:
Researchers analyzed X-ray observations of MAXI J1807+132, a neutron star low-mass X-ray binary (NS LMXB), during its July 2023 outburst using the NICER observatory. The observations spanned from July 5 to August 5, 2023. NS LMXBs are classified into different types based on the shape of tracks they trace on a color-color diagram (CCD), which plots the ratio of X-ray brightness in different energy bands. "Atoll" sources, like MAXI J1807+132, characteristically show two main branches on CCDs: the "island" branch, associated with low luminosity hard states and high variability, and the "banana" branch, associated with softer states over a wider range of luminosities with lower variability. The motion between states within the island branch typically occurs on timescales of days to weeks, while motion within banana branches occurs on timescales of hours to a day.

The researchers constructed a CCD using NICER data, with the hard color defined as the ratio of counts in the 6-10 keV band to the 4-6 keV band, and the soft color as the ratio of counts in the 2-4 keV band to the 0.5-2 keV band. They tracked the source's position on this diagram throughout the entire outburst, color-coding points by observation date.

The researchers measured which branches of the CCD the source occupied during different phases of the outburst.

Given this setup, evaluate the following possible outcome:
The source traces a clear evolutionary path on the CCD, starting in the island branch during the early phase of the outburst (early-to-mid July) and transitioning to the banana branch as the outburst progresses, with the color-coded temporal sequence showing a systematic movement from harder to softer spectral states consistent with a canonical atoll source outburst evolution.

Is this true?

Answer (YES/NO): YES